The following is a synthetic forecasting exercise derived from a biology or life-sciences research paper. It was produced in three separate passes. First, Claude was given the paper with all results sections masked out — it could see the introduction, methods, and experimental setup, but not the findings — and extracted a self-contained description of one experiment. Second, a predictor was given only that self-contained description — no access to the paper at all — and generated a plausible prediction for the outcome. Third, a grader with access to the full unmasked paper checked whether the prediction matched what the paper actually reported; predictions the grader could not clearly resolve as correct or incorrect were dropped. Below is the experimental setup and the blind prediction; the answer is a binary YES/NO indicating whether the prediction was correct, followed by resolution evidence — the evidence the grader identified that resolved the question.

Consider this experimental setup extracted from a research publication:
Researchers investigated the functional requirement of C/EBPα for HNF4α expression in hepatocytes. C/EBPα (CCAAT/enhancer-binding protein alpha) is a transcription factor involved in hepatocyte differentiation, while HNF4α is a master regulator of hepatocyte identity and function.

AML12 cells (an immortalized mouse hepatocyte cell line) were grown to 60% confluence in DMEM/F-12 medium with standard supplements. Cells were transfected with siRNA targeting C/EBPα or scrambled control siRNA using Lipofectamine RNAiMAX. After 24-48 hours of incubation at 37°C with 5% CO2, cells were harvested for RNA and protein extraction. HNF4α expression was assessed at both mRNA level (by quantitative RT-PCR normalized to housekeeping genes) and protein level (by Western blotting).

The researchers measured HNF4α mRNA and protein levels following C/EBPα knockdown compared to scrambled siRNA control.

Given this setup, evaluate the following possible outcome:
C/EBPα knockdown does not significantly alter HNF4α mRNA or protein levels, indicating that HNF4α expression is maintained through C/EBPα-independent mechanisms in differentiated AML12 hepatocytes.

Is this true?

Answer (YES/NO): NO